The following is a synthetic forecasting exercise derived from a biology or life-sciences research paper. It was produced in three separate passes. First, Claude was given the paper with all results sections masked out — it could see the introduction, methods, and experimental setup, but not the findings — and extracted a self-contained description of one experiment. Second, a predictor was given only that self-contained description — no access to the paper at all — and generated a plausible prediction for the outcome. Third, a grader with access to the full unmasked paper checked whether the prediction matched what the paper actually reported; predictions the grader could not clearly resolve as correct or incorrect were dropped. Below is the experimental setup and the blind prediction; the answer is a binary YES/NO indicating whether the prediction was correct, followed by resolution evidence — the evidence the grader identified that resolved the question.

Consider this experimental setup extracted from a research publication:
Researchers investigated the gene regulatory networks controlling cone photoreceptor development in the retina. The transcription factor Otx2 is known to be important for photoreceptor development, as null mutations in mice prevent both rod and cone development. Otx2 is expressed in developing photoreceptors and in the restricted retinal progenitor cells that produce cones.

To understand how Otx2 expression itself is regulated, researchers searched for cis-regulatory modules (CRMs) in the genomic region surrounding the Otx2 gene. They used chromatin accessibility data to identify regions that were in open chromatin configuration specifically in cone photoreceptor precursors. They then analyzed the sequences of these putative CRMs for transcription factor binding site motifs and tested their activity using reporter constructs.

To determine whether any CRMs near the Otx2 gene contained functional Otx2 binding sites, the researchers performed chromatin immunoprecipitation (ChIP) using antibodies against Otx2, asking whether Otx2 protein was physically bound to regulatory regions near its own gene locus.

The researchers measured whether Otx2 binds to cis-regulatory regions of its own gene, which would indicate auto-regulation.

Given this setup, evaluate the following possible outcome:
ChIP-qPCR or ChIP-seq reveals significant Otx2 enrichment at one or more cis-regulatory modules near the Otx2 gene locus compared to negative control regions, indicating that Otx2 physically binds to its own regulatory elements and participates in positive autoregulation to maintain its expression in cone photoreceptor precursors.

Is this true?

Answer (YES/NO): YES